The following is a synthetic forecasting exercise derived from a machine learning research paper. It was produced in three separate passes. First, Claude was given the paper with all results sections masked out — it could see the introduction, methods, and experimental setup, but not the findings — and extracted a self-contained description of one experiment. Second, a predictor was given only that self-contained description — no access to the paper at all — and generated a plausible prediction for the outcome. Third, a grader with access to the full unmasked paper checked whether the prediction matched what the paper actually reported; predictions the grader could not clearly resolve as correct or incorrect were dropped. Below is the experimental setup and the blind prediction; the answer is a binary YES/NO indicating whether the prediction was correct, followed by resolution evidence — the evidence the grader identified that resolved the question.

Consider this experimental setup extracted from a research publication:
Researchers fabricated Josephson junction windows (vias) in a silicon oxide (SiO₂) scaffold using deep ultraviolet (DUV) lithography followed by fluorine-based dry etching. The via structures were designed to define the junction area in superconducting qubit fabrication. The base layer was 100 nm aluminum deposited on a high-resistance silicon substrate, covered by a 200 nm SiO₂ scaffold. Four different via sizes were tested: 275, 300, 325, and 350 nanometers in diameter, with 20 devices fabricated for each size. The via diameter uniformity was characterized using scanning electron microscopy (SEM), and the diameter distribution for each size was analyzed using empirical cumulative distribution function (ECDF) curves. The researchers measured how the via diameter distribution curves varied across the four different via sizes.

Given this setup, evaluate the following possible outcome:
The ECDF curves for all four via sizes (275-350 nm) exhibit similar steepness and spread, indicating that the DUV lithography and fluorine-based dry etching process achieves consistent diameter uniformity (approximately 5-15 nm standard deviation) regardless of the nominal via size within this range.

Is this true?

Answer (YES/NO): NO